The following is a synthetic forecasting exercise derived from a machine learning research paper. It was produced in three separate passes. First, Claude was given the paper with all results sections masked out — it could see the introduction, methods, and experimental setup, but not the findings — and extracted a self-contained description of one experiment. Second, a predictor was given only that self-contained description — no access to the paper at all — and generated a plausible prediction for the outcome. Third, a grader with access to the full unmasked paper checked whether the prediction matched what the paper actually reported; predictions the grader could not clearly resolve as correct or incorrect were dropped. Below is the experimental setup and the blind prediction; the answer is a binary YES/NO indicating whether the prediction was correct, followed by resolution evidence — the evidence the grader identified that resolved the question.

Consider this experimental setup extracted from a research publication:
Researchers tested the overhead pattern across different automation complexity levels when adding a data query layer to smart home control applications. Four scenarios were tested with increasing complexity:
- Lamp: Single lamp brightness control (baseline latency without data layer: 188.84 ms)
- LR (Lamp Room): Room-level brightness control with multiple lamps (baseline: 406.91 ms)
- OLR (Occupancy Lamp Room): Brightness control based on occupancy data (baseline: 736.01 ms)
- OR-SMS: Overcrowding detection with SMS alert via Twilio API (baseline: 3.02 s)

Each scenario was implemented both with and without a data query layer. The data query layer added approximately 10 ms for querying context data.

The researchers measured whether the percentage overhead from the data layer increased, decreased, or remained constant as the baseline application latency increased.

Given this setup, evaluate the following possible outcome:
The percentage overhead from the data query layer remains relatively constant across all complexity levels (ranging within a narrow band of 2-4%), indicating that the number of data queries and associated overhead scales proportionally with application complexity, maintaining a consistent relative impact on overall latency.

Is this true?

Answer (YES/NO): NO